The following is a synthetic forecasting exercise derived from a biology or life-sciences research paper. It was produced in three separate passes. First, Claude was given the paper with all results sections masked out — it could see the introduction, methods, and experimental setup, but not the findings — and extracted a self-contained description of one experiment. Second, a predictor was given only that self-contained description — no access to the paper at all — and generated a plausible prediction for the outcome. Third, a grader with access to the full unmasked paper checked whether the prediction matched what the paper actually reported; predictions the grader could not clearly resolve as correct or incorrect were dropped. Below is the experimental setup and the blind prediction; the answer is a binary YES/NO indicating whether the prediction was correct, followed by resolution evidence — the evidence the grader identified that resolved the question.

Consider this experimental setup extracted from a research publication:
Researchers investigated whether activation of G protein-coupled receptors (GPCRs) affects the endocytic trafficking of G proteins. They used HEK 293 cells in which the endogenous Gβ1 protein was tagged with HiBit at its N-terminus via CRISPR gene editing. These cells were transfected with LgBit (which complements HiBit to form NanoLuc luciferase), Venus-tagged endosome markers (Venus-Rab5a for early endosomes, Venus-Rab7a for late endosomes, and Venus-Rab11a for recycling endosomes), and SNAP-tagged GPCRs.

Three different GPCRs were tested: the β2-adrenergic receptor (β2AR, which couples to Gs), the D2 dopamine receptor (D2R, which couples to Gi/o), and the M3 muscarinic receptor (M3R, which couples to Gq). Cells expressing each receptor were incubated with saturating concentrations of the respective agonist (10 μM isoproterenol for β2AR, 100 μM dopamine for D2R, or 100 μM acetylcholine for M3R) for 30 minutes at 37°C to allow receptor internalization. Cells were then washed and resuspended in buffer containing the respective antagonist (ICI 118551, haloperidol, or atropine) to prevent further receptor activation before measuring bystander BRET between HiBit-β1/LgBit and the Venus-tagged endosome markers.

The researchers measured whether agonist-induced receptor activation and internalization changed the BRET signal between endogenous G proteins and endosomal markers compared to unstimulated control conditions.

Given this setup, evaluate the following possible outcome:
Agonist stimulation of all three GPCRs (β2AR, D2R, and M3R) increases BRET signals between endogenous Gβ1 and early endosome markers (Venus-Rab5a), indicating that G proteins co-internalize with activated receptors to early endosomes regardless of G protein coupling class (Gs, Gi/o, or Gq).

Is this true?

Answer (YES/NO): NO